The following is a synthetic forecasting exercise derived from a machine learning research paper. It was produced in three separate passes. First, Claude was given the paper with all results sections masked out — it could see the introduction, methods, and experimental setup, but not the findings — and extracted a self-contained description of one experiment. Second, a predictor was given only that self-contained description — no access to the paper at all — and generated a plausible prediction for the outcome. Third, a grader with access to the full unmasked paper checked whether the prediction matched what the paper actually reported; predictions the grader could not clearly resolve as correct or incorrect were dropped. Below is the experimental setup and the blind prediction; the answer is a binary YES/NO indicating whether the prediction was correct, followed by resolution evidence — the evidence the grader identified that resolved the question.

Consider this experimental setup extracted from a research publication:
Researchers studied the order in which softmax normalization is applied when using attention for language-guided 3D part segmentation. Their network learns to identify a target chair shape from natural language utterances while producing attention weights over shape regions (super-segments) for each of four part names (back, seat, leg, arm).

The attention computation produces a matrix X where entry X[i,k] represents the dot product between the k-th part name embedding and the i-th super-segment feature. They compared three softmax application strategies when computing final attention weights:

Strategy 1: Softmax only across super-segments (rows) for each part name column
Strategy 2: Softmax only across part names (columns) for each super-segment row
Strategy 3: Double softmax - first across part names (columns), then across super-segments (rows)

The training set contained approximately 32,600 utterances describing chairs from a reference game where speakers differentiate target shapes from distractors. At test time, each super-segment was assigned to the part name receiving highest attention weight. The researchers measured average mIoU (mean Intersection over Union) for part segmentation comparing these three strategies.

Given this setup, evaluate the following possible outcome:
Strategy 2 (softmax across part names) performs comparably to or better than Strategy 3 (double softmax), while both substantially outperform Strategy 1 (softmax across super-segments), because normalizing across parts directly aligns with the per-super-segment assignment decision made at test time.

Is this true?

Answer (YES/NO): NO